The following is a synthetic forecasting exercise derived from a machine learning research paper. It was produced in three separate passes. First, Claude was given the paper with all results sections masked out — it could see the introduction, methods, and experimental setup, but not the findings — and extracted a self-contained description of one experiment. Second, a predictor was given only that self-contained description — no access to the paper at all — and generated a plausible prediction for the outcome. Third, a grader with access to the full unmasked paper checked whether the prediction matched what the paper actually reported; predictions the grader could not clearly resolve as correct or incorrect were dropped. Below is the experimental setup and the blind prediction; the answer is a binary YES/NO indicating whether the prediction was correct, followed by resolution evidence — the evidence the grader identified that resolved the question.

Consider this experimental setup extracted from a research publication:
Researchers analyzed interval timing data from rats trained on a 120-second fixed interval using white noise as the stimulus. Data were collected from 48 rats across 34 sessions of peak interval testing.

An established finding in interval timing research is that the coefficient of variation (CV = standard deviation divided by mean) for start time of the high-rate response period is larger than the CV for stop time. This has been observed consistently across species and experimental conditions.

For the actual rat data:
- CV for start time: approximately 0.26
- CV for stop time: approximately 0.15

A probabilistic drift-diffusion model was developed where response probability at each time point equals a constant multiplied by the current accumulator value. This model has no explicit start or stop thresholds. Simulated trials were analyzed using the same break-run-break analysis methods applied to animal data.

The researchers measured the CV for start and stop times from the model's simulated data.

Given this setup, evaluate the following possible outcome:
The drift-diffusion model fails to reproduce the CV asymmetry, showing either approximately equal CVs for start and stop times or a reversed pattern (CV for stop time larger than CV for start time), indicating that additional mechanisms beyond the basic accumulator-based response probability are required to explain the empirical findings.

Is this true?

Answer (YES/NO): NO